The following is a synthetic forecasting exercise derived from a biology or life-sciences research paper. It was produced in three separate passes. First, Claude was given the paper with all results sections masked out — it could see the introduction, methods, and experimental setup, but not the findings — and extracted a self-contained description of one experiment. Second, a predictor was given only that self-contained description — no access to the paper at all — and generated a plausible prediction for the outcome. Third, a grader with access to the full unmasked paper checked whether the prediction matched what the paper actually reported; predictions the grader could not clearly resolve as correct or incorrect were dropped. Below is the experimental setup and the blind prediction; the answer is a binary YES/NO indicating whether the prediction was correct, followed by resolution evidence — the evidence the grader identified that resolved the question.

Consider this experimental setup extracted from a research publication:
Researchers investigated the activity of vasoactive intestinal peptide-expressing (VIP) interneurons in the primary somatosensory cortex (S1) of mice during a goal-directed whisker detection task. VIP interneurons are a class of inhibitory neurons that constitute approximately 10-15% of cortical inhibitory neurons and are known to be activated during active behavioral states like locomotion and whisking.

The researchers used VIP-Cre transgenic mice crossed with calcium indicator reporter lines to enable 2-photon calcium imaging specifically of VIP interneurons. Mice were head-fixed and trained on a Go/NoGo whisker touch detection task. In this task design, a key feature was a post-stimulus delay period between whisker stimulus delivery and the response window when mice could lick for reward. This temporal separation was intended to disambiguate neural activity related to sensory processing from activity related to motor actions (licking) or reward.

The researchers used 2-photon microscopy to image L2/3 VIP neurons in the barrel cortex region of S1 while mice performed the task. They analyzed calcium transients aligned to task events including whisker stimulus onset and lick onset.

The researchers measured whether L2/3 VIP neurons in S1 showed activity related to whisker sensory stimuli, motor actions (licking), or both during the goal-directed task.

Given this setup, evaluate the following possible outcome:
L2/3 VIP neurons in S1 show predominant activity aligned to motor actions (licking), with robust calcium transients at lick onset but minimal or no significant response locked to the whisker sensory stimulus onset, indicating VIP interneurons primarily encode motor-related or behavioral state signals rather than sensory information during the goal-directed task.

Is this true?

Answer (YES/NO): NO